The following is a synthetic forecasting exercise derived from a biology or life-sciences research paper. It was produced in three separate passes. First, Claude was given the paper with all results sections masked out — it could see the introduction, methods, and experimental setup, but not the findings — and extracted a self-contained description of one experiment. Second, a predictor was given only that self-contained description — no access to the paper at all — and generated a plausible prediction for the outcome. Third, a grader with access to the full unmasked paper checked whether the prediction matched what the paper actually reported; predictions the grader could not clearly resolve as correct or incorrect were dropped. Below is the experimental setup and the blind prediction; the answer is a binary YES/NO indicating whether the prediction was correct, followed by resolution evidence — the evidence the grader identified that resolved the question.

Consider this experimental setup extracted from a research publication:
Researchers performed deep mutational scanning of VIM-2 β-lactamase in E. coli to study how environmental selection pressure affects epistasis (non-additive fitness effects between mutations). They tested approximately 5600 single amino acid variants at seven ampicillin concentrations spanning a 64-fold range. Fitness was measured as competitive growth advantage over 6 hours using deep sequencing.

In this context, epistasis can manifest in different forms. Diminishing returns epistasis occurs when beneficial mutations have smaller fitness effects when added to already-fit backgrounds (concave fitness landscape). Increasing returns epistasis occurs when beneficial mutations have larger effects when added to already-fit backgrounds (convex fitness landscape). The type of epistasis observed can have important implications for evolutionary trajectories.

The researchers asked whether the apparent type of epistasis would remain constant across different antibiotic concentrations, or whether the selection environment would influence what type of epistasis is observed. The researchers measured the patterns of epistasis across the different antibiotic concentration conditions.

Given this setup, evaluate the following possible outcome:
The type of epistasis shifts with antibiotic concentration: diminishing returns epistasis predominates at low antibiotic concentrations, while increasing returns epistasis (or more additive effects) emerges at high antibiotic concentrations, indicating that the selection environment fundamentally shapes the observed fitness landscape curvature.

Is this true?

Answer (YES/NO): NO